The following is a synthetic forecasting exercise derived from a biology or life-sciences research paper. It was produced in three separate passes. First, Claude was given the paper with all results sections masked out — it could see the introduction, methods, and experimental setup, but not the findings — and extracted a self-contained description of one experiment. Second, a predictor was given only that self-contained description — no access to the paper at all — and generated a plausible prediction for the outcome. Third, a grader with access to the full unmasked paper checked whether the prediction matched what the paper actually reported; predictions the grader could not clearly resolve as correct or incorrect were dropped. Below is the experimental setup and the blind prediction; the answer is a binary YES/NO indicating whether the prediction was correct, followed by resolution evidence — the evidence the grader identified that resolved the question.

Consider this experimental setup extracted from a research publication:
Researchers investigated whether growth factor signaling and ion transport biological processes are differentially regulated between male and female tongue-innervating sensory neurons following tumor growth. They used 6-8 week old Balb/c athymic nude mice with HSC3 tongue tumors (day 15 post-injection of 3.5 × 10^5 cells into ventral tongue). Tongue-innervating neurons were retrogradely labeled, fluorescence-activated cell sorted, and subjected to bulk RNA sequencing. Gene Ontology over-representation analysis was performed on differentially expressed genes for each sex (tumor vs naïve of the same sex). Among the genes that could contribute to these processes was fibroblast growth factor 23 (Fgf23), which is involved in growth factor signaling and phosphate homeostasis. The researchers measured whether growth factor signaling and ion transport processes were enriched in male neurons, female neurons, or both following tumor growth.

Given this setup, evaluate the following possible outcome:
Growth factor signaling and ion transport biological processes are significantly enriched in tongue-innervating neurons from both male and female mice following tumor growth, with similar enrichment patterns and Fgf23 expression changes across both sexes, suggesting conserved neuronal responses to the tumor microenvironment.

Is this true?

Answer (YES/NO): NO